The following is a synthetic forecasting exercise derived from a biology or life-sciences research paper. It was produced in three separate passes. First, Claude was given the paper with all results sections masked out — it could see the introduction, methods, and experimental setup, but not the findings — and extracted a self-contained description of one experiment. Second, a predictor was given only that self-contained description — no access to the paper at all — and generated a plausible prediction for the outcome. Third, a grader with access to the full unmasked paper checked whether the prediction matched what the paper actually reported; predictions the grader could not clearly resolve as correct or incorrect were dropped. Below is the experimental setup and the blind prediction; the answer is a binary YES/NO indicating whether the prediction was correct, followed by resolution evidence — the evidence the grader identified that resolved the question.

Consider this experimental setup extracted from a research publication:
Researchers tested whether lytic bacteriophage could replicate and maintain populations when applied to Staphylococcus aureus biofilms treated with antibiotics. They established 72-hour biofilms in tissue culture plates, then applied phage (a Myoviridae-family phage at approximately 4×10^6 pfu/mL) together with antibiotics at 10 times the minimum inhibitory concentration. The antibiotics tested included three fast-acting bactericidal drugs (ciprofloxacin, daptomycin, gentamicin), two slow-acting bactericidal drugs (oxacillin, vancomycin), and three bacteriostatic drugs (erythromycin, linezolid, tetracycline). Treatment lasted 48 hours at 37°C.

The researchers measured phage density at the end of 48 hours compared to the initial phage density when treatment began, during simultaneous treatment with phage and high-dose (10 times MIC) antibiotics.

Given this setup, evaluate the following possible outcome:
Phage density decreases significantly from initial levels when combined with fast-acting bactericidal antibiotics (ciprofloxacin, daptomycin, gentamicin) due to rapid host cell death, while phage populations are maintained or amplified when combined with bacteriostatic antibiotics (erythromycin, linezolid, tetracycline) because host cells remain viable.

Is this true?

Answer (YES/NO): NO